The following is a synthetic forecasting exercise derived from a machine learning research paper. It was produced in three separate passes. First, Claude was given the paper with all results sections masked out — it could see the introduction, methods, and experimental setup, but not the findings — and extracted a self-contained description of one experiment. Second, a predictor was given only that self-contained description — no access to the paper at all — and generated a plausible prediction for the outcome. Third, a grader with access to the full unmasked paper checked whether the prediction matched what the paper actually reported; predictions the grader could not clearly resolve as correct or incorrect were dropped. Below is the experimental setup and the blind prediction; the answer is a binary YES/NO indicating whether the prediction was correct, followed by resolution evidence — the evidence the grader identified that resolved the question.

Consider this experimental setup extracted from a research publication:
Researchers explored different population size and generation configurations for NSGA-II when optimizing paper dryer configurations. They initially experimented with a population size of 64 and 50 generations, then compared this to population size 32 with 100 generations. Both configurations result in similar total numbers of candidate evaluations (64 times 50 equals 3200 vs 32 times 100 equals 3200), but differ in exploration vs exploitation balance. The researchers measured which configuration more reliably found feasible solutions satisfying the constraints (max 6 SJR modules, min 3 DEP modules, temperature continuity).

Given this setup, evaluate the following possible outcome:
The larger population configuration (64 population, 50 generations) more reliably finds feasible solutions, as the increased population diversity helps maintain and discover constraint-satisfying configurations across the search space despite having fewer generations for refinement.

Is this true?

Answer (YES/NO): NO